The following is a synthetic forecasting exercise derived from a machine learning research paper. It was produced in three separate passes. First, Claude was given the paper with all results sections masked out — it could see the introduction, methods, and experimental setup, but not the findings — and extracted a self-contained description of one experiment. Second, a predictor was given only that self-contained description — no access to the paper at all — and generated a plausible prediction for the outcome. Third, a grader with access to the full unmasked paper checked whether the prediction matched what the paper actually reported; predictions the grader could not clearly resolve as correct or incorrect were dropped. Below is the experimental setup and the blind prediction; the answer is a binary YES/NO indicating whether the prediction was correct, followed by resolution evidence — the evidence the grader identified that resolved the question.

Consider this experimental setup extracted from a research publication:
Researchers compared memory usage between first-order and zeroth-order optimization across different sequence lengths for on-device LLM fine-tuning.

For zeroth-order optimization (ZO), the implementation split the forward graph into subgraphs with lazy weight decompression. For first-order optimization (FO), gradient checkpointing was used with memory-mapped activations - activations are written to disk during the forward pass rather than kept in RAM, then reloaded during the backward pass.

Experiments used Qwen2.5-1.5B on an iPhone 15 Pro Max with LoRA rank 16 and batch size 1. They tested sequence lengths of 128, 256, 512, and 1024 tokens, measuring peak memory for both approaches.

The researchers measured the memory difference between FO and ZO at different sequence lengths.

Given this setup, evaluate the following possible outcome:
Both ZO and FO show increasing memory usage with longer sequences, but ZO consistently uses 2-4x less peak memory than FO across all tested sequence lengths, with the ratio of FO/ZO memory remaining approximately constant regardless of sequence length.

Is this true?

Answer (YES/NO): NO